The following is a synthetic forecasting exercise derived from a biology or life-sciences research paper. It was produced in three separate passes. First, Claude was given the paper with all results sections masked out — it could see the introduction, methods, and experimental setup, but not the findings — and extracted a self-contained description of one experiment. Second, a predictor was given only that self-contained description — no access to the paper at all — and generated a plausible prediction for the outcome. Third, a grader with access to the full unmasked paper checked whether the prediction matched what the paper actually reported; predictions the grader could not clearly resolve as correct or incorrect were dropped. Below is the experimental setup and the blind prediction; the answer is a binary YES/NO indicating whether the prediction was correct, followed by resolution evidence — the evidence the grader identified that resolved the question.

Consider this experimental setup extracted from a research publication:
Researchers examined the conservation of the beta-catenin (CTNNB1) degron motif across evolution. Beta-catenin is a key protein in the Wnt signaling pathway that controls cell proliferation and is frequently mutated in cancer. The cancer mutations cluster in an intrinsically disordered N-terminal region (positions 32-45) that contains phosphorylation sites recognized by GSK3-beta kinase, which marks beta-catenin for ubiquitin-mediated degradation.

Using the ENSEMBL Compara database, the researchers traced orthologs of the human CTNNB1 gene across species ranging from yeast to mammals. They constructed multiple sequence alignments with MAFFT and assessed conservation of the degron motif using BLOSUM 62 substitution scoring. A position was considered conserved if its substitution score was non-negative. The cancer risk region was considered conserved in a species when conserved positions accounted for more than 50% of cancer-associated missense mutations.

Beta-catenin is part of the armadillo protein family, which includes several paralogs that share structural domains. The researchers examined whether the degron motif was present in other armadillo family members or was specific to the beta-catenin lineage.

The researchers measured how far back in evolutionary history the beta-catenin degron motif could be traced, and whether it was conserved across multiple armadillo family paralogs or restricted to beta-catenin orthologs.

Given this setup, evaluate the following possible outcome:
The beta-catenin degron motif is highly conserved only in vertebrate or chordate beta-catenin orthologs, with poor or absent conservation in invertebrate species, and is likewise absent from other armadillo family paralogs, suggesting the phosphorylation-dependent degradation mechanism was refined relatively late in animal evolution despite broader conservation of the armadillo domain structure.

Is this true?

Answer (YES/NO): NO